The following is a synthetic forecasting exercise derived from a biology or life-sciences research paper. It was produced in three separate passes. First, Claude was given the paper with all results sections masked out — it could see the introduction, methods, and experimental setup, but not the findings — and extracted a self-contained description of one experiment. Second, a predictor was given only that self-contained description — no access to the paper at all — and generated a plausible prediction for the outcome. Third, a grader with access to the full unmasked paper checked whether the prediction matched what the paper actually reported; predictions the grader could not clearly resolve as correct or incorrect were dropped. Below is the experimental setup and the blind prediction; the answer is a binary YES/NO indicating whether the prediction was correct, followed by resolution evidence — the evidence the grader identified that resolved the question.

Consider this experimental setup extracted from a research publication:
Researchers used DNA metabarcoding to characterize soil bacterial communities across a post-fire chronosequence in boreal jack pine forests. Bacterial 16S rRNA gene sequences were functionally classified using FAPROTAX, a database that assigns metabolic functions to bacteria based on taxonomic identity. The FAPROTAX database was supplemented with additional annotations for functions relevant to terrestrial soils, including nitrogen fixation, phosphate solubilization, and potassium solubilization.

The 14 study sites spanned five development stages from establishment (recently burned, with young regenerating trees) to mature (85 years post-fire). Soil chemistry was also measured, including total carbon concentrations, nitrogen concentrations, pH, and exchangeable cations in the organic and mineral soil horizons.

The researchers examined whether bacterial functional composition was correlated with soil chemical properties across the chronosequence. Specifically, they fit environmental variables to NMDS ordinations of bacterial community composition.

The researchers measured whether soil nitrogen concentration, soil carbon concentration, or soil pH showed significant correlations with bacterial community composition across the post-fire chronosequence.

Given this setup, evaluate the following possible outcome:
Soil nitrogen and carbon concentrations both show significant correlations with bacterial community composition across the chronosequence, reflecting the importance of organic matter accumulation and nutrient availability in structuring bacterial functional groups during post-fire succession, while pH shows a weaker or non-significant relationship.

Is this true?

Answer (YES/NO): NO